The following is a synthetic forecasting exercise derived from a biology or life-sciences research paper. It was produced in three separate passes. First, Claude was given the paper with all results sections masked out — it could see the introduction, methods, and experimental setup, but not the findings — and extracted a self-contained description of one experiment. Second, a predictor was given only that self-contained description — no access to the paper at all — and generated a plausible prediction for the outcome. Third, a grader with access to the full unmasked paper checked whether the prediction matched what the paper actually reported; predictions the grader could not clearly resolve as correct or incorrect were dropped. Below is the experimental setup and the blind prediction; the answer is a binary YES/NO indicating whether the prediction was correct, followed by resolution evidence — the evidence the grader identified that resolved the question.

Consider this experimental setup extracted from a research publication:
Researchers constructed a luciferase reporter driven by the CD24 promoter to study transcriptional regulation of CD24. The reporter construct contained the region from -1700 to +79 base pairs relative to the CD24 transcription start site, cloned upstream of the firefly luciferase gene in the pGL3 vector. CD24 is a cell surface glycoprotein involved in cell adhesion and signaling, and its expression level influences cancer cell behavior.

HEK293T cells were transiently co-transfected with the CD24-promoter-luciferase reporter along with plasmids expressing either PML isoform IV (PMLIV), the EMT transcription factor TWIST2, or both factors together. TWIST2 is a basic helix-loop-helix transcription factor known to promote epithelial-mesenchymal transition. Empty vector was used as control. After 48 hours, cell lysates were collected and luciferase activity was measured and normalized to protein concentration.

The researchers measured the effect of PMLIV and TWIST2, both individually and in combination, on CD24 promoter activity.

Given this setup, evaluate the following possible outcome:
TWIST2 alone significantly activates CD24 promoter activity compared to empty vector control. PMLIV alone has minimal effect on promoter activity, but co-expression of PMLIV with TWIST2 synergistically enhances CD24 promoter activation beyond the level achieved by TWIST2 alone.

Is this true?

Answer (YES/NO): NO